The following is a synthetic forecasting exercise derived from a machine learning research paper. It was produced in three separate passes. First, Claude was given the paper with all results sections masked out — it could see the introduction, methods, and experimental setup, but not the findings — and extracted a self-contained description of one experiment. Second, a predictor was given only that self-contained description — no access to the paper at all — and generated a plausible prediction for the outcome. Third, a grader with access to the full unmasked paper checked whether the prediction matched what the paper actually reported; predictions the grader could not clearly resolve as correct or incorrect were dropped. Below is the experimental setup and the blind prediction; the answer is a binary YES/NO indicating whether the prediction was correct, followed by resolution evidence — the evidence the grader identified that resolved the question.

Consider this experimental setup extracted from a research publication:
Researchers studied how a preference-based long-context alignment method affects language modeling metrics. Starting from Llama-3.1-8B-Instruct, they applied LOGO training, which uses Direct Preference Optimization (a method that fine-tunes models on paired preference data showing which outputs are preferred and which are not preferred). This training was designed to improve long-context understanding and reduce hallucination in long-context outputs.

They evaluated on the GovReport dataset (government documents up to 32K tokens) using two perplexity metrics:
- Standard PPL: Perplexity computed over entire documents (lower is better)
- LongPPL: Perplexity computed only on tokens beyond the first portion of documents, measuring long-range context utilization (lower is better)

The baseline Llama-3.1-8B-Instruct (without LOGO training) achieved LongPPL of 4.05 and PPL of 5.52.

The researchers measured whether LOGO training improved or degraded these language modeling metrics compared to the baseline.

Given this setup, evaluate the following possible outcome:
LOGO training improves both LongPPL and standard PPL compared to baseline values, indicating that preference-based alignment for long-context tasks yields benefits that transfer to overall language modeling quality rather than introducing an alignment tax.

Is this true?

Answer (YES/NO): NO